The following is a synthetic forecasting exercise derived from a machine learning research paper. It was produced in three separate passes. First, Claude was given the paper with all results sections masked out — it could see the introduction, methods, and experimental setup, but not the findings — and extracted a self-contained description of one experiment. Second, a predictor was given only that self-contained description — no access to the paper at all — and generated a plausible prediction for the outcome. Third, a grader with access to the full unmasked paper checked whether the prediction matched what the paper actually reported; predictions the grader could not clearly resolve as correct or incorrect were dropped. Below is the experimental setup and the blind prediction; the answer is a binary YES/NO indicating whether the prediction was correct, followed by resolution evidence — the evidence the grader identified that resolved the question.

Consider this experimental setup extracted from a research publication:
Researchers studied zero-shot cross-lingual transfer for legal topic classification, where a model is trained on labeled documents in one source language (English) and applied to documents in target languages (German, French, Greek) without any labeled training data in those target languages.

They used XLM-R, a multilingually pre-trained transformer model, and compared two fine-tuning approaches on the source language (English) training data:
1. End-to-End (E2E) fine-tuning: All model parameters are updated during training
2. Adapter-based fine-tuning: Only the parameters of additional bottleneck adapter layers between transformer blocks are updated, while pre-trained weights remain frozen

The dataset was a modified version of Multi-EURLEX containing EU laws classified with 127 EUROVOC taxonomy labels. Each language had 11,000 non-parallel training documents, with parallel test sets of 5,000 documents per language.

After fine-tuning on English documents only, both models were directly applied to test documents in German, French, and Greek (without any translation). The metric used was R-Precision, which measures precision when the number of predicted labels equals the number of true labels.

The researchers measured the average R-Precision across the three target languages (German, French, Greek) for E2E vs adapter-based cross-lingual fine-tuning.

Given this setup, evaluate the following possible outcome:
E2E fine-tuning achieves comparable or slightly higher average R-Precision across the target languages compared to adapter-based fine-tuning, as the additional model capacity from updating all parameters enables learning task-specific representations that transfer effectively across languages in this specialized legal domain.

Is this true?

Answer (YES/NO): NO